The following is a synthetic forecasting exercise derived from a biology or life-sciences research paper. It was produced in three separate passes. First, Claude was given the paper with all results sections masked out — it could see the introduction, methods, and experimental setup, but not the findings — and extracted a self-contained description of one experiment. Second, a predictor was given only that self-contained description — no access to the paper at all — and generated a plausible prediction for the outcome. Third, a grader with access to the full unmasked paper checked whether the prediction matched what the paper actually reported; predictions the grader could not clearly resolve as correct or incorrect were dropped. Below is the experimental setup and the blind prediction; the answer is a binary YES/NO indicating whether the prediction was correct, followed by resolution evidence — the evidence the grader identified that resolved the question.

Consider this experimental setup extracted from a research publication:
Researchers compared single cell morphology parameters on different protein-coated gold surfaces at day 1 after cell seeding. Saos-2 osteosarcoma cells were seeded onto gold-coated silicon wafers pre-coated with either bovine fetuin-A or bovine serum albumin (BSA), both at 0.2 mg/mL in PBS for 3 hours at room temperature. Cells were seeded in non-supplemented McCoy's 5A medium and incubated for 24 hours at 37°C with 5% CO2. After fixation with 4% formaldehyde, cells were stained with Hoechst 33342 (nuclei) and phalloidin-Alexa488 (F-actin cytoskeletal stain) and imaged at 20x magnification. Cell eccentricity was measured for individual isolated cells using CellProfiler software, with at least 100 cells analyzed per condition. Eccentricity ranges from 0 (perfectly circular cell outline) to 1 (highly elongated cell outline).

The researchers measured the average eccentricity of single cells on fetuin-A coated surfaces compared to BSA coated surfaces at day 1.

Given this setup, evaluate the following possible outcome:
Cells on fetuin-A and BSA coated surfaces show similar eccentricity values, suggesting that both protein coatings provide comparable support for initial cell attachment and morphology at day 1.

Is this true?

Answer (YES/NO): YES